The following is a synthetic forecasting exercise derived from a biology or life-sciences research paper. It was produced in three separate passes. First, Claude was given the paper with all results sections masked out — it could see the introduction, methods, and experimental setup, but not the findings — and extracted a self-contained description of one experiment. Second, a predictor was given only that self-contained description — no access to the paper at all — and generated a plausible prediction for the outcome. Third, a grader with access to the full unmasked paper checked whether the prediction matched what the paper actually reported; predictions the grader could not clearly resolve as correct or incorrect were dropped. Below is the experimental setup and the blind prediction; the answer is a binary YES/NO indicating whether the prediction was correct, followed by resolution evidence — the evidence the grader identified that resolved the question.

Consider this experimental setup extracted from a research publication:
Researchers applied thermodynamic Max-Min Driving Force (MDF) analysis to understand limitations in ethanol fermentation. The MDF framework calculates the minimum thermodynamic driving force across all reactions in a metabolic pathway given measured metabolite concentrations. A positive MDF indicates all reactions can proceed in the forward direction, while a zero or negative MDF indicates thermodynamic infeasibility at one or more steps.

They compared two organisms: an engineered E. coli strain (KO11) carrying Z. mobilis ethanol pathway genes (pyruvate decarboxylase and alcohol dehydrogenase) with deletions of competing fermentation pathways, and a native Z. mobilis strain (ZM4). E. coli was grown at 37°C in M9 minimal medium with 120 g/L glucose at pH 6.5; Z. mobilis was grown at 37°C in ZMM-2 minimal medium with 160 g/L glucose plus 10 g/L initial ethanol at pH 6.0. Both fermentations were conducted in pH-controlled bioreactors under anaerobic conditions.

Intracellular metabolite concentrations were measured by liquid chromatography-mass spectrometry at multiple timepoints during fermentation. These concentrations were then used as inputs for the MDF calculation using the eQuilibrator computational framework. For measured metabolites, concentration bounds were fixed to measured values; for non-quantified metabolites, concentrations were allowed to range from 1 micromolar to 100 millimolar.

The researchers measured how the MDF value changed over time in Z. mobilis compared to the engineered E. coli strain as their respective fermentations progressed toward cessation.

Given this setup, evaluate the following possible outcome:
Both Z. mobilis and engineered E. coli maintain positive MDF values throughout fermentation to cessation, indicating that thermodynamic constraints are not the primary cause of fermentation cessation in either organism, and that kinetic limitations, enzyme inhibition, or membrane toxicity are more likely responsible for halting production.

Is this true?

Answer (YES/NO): NO